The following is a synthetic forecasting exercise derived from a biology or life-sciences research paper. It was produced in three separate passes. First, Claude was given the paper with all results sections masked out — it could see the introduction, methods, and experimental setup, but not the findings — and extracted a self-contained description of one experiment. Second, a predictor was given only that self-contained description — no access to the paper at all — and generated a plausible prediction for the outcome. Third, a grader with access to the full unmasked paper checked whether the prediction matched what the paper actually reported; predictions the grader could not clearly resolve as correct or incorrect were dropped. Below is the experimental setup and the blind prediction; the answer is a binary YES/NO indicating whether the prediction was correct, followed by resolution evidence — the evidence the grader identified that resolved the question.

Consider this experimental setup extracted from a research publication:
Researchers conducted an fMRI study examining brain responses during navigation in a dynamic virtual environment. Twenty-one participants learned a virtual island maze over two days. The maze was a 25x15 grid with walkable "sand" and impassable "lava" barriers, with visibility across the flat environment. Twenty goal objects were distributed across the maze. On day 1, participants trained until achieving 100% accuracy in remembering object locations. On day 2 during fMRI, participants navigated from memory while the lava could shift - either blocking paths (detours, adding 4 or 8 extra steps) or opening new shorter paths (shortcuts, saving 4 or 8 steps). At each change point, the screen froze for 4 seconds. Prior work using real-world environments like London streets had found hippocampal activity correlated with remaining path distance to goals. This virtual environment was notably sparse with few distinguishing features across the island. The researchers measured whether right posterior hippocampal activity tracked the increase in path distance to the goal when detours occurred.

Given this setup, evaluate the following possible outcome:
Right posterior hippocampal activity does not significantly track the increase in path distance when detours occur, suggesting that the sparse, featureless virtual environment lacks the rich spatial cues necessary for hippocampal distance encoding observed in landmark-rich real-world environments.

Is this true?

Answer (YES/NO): YES